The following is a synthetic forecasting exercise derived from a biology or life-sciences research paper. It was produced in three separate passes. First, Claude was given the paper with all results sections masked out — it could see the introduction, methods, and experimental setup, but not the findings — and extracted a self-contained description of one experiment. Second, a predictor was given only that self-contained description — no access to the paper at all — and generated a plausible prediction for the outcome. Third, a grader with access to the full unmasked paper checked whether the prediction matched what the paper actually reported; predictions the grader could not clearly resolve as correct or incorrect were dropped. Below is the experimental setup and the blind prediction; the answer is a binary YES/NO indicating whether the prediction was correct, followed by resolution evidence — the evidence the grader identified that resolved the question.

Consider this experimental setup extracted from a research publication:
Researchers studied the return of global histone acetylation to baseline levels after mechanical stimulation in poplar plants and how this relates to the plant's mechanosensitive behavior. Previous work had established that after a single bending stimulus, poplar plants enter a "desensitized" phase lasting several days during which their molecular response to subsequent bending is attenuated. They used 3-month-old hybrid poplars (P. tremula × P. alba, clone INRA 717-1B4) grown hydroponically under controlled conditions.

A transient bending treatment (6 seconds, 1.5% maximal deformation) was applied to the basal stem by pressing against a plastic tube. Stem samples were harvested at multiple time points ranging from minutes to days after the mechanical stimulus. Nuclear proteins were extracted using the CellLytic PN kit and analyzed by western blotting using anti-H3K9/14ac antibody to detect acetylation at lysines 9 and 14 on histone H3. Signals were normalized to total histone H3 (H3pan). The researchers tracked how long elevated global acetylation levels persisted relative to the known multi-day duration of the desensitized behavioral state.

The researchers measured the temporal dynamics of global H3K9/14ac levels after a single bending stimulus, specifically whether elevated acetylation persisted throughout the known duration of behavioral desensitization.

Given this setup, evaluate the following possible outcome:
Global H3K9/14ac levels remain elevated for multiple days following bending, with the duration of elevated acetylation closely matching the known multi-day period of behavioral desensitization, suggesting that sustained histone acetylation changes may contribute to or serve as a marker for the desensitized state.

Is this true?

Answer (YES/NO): NO